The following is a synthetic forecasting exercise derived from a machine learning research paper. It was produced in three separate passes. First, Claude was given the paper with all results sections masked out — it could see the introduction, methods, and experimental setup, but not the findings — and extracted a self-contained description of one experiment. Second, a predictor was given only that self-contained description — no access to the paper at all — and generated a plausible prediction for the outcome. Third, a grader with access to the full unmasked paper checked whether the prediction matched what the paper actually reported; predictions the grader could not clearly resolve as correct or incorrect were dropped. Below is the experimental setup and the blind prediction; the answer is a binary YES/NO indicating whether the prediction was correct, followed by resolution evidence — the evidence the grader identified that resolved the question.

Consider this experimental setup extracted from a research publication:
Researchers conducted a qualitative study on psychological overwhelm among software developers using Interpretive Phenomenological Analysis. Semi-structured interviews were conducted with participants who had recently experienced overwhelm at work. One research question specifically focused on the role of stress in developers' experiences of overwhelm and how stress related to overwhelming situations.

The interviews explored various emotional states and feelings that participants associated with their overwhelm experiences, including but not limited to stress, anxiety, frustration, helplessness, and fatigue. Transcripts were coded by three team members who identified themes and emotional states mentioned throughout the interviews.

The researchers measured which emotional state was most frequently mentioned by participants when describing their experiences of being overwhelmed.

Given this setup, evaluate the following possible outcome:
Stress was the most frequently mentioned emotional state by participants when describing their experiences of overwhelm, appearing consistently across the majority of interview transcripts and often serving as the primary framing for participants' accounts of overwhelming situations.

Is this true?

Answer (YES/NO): YES